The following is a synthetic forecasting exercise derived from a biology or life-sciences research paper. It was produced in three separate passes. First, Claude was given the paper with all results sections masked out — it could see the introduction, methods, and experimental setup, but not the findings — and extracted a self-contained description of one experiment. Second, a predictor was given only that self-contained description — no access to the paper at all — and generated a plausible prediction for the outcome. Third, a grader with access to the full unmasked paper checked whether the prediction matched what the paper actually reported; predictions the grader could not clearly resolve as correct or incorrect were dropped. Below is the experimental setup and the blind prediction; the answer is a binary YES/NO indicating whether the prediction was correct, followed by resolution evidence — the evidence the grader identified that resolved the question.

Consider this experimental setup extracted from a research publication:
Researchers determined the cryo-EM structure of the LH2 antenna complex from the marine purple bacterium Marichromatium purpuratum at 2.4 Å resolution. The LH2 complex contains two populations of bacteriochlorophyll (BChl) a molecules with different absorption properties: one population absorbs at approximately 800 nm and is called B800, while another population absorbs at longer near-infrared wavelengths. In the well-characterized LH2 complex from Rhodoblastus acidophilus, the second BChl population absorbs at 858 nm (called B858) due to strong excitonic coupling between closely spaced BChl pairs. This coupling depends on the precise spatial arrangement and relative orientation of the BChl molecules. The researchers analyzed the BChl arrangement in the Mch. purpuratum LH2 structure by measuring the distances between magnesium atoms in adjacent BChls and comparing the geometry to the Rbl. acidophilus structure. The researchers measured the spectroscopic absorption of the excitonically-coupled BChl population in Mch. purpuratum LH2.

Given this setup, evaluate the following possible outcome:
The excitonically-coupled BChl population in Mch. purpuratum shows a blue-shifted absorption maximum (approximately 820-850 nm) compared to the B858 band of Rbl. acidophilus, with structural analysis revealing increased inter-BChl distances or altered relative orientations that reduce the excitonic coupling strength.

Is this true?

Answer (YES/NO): YES